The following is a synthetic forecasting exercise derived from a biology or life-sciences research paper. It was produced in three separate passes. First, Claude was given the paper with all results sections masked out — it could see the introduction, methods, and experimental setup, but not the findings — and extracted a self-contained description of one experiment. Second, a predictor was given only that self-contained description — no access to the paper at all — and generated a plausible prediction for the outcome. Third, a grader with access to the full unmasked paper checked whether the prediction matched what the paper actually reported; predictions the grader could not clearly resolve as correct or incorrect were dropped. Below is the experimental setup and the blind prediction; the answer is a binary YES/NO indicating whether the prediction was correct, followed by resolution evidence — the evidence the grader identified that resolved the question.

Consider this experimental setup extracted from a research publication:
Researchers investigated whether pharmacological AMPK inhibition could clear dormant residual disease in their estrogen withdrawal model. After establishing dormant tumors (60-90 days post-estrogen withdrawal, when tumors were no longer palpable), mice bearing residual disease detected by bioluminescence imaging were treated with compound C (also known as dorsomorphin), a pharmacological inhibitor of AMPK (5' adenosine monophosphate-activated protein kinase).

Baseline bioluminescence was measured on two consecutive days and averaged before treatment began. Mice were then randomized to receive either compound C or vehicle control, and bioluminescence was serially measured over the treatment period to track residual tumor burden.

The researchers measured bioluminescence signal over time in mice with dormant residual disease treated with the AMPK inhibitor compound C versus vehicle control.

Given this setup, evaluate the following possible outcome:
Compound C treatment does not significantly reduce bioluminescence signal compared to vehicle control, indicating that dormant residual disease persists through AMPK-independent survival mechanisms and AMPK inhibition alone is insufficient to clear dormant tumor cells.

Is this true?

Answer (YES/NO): NO